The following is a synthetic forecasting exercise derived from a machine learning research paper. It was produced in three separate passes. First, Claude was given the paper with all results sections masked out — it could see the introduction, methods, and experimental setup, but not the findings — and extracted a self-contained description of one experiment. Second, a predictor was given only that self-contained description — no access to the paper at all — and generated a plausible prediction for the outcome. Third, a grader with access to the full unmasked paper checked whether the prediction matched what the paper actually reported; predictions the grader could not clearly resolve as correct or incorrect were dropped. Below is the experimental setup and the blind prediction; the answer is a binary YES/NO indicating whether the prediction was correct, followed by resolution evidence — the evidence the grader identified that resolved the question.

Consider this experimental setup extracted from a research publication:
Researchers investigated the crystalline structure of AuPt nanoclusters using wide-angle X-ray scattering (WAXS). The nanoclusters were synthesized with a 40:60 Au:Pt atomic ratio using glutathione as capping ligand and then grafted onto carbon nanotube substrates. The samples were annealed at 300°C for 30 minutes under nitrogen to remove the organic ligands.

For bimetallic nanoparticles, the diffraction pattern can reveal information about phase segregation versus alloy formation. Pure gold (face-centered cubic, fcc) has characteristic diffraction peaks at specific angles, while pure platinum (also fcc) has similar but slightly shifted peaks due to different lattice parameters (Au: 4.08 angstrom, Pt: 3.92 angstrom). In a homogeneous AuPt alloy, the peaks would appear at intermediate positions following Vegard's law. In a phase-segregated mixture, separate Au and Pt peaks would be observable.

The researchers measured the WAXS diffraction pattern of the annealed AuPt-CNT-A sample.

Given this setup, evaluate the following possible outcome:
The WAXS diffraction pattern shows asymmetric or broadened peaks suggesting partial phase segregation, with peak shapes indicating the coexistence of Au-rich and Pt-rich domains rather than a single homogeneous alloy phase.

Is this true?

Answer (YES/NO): NO